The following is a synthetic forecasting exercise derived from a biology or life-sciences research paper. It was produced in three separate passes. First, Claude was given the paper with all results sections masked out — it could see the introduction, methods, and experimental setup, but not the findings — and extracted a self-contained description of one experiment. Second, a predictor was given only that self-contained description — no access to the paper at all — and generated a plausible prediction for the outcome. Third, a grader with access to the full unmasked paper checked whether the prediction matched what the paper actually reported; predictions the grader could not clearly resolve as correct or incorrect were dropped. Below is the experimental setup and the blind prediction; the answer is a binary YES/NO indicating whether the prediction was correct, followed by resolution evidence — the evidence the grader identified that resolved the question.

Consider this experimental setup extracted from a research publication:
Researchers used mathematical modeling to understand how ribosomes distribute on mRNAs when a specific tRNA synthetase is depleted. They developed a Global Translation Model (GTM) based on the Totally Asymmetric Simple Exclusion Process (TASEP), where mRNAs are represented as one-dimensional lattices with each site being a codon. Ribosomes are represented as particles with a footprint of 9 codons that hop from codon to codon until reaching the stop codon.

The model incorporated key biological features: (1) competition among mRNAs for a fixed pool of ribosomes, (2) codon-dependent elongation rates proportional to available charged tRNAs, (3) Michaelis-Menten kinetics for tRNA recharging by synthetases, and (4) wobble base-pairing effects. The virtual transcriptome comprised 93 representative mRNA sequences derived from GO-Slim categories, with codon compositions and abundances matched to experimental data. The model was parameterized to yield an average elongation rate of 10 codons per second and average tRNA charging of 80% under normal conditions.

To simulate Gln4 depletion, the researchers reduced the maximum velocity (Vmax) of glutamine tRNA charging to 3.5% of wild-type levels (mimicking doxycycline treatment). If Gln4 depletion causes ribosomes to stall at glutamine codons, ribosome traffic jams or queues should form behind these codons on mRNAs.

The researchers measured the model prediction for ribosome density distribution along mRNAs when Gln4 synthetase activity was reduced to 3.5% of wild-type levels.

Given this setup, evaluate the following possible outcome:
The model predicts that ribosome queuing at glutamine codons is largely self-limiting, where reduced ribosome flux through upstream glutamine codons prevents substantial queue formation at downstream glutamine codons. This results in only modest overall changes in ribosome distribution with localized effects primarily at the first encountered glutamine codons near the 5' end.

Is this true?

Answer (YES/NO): NO